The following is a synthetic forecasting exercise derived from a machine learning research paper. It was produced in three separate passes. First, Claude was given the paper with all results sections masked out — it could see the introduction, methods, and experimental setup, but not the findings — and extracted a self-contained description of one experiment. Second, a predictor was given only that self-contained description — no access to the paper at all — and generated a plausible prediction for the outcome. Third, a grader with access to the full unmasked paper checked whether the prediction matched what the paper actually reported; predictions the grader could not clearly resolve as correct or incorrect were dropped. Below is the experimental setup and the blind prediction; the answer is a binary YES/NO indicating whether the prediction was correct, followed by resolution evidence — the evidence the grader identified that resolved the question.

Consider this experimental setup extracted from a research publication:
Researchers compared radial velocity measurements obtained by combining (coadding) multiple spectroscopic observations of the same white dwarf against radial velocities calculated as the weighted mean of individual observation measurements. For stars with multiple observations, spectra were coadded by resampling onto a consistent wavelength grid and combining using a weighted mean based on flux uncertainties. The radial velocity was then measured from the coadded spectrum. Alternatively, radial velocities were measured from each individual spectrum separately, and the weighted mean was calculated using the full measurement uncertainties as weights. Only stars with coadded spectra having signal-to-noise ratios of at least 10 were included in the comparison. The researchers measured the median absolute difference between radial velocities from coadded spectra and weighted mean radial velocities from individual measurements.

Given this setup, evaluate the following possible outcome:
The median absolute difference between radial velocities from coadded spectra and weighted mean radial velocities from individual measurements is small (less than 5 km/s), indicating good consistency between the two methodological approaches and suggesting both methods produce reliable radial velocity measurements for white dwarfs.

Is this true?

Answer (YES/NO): YES